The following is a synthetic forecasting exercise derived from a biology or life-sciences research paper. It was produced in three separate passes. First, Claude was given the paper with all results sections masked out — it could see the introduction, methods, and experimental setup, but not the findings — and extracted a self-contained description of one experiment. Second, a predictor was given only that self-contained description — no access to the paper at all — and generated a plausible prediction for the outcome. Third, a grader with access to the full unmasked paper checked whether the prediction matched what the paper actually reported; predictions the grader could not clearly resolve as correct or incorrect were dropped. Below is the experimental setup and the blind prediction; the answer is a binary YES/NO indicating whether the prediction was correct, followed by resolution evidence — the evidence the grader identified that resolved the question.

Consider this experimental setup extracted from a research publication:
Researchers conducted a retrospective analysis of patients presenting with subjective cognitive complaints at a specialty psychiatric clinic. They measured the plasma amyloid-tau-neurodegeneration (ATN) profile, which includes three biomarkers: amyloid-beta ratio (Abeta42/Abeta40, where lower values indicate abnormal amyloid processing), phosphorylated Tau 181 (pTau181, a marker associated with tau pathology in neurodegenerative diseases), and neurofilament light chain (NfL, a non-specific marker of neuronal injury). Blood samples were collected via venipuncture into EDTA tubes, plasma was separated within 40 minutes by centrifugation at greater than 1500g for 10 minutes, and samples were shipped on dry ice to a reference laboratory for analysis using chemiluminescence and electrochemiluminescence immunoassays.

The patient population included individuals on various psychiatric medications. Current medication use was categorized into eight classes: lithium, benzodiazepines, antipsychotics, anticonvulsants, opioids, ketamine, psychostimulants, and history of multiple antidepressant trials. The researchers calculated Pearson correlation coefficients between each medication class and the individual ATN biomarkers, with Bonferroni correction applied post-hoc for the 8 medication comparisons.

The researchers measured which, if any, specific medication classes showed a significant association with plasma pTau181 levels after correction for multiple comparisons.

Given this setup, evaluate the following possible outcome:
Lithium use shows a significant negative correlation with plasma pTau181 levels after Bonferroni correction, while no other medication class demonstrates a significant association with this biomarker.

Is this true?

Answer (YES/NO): NO